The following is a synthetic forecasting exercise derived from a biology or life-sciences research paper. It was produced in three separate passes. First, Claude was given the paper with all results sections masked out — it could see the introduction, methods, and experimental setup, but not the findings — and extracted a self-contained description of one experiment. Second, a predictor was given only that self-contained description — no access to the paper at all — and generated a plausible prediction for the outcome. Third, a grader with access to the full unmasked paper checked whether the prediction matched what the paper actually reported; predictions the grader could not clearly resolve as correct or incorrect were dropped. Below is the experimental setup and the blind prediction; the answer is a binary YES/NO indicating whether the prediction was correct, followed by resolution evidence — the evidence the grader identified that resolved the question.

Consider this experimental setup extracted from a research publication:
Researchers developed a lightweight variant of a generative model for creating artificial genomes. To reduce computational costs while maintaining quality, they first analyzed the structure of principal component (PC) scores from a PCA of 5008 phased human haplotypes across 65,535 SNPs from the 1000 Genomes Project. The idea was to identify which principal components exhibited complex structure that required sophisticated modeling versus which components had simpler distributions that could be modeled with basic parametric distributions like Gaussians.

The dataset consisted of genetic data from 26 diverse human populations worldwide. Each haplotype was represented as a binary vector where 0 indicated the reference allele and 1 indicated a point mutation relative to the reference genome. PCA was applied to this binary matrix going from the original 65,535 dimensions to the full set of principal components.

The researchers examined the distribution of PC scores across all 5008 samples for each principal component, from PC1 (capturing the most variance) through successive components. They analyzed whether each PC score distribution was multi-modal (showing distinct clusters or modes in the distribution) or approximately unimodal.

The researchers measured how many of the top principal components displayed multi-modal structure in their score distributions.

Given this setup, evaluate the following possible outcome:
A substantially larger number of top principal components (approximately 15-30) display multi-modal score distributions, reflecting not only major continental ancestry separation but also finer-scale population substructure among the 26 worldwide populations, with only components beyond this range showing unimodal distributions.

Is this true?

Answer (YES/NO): NO